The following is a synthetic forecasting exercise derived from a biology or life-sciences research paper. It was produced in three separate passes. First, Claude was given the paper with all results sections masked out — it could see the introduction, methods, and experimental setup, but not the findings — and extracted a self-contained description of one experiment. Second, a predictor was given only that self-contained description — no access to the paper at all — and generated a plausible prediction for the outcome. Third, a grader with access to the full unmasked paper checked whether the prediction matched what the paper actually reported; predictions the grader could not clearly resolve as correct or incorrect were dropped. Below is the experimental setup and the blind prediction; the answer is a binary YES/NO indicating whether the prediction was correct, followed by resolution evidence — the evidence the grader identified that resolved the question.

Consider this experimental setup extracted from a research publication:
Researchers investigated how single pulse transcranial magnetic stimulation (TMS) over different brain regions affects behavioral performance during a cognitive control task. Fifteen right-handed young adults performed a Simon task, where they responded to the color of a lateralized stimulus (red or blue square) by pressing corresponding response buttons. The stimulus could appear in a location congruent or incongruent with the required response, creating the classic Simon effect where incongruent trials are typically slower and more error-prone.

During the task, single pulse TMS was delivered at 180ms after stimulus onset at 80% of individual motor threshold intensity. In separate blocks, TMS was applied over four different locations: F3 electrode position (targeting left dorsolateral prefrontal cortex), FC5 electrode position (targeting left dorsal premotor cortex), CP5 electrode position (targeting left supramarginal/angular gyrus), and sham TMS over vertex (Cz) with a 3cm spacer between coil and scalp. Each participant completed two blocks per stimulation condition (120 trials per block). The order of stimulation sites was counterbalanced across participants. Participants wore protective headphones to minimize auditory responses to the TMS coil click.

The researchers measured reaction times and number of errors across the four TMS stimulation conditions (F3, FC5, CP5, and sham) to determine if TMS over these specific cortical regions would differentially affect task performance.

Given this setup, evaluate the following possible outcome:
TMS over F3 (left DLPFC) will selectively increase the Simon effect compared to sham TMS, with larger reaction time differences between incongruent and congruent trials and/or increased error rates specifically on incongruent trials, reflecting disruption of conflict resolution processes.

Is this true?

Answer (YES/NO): NO